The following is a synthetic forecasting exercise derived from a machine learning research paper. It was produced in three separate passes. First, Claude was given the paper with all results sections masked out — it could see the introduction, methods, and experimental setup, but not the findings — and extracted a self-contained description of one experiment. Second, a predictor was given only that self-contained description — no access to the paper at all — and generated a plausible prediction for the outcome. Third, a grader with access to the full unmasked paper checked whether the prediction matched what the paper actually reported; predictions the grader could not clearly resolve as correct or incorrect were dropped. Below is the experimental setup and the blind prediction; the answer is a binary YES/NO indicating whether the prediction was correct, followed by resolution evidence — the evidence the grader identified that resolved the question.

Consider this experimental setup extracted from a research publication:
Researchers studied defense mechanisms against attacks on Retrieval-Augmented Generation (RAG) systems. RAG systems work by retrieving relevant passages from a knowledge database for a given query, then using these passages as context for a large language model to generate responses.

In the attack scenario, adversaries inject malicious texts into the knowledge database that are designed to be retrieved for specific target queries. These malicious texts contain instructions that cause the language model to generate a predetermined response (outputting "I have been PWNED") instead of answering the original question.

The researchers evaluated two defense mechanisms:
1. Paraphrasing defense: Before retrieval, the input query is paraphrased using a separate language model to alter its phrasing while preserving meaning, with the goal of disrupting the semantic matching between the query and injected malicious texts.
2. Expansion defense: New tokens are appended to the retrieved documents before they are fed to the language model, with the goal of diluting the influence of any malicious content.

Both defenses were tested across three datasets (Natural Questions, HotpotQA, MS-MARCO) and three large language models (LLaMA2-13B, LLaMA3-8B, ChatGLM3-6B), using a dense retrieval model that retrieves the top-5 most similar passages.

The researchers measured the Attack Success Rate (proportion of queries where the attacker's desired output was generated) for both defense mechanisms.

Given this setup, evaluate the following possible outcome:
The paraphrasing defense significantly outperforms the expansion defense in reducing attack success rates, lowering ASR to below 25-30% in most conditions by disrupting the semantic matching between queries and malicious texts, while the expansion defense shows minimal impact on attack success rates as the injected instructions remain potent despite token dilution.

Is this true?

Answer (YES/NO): NO